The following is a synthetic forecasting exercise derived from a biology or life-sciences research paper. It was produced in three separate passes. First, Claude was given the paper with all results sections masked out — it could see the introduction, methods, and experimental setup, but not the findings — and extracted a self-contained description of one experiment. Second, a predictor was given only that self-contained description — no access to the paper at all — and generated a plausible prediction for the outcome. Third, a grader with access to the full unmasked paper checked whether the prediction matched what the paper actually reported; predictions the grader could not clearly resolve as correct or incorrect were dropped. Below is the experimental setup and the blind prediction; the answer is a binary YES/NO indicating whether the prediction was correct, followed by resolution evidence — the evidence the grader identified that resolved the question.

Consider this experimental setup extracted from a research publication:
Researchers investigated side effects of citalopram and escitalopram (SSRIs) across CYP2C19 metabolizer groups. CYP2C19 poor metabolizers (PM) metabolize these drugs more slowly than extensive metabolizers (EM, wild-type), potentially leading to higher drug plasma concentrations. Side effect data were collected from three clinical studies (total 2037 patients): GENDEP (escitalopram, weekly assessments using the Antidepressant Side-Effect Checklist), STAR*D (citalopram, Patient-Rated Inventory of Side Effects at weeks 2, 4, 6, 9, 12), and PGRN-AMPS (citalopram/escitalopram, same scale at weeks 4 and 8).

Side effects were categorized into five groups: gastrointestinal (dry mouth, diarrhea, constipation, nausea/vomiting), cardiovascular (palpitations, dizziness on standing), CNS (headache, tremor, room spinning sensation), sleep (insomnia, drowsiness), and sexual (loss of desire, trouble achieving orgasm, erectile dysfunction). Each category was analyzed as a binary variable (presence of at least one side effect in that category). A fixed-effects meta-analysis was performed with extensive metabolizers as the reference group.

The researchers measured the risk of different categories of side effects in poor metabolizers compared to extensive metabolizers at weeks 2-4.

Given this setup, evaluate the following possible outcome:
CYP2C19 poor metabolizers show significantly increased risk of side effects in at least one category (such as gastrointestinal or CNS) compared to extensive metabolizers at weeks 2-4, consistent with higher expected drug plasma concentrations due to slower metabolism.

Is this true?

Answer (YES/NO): YES